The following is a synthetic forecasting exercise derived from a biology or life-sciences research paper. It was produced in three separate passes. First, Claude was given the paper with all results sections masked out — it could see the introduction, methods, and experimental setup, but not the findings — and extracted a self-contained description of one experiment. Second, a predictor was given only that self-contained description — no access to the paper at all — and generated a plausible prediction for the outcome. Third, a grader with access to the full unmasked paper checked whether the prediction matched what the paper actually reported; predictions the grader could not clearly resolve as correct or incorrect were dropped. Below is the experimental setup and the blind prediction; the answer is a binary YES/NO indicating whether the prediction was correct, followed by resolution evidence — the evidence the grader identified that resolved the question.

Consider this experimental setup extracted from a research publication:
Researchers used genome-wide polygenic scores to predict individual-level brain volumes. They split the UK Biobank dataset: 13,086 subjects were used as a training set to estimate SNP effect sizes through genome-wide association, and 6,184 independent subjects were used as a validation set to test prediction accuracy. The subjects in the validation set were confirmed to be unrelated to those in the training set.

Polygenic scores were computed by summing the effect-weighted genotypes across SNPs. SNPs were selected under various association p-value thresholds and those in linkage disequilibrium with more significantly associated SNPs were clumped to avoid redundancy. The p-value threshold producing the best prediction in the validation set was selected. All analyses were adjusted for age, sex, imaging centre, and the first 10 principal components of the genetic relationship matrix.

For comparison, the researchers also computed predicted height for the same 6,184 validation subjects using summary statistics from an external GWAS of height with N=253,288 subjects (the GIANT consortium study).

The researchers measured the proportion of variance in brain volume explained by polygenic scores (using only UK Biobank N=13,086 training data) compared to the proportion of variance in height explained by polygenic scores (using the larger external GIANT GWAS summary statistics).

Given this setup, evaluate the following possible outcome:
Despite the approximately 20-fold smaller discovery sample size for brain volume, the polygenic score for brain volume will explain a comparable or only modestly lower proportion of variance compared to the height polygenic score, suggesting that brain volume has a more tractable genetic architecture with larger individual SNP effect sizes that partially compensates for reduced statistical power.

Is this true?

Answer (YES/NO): NO